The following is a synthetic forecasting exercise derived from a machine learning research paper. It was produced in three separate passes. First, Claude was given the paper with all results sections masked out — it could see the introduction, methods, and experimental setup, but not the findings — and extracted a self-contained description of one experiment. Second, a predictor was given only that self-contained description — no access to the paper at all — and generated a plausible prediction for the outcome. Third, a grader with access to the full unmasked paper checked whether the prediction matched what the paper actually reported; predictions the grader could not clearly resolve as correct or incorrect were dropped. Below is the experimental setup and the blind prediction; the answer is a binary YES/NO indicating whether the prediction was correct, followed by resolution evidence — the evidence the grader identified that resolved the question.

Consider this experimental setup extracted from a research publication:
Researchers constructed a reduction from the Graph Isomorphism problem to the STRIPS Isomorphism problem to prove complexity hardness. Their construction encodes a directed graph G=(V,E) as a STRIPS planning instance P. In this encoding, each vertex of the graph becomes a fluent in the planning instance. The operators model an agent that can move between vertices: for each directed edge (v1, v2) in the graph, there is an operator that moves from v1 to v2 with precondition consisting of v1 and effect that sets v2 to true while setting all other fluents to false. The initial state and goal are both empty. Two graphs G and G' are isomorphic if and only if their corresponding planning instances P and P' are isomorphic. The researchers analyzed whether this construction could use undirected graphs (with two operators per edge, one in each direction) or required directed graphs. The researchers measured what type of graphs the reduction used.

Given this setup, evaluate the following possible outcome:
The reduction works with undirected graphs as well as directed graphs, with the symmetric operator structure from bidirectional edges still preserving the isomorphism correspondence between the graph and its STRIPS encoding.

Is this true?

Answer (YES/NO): NO